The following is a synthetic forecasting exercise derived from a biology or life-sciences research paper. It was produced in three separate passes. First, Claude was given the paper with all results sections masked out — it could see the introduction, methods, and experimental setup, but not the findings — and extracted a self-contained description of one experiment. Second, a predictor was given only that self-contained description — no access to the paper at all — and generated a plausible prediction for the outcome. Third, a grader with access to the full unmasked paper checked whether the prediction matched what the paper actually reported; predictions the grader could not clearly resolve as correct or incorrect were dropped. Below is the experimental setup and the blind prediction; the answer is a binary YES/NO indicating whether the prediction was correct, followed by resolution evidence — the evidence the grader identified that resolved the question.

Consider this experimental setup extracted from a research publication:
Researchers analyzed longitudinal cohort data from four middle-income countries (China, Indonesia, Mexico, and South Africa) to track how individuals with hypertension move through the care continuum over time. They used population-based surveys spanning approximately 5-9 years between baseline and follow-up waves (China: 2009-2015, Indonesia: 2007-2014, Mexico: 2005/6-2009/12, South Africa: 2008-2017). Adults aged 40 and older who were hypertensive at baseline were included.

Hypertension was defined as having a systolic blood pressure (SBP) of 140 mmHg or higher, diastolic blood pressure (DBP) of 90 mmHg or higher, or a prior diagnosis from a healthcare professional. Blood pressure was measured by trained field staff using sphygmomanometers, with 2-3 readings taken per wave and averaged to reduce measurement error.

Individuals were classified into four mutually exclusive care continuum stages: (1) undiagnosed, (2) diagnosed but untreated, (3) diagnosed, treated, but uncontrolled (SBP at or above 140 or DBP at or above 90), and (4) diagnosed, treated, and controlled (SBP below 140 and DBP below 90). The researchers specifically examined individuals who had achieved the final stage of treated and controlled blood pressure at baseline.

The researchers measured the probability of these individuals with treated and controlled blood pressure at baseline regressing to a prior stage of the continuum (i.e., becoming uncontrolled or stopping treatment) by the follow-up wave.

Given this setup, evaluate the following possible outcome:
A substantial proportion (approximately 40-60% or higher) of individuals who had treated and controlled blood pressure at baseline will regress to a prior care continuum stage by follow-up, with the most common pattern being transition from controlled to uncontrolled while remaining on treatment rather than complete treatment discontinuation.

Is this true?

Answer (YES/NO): NO